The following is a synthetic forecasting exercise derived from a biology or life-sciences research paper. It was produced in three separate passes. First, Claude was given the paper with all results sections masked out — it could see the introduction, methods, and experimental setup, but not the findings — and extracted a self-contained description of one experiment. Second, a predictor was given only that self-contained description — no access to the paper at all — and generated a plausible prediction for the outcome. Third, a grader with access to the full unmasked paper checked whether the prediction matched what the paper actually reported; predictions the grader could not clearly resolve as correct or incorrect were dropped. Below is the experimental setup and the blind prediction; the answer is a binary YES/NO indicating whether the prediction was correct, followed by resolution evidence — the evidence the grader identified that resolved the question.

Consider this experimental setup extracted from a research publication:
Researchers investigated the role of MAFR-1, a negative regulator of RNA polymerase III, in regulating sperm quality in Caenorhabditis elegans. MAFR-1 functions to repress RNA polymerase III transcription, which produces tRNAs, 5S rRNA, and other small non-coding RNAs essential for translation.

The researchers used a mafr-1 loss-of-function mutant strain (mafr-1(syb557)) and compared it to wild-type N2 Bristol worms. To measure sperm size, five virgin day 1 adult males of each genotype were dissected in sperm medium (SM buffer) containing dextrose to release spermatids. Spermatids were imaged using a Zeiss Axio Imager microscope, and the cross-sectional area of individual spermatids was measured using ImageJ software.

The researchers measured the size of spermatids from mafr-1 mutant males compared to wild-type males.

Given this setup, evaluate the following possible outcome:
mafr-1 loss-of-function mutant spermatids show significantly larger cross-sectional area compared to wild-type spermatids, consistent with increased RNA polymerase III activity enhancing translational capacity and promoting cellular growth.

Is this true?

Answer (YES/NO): NO